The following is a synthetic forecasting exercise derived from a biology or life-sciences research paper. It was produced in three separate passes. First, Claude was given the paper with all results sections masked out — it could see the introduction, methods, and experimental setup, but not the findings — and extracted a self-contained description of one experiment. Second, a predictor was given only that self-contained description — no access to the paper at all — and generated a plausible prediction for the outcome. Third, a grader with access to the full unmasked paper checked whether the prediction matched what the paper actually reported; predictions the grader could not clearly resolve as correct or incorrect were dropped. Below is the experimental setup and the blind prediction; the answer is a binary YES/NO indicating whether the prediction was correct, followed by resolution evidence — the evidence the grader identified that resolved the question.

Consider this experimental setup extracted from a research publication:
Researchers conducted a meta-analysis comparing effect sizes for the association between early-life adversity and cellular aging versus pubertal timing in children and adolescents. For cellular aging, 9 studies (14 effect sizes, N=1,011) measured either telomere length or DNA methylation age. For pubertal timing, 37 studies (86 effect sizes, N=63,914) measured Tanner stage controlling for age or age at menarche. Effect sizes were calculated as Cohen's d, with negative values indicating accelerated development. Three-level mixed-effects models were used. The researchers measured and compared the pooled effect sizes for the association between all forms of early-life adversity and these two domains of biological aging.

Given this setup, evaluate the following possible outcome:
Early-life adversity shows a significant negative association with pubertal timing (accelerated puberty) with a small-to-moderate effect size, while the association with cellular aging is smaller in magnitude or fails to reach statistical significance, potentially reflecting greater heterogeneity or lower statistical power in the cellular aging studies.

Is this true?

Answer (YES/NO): NO